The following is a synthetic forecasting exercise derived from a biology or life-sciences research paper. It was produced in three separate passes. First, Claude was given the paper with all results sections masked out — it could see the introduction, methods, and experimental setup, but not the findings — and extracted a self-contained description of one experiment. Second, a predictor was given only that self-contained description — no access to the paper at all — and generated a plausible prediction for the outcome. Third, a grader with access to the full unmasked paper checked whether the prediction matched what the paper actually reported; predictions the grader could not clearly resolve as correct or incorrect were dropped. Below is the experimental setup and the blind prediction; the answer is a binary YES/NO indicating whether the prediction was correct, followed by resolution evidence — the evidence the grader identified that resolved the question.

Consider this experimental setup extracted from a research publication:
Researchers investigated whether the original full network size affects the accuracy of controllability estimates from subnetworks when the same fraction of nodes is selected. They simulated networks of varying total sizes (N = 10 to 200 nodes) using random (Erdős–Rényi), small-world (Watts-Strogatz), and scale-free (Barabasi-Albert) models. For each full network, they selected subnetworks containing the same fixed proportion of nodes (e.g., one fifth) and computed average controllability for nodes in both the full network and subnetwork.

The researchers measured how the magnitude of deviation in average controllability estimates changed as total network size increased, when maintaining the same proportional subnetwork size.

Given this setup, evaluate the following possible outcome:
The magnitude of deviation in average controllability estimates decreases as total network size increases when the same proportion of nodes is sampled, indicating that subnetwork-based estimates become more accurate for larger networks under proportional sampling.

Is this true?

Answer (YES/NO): YES